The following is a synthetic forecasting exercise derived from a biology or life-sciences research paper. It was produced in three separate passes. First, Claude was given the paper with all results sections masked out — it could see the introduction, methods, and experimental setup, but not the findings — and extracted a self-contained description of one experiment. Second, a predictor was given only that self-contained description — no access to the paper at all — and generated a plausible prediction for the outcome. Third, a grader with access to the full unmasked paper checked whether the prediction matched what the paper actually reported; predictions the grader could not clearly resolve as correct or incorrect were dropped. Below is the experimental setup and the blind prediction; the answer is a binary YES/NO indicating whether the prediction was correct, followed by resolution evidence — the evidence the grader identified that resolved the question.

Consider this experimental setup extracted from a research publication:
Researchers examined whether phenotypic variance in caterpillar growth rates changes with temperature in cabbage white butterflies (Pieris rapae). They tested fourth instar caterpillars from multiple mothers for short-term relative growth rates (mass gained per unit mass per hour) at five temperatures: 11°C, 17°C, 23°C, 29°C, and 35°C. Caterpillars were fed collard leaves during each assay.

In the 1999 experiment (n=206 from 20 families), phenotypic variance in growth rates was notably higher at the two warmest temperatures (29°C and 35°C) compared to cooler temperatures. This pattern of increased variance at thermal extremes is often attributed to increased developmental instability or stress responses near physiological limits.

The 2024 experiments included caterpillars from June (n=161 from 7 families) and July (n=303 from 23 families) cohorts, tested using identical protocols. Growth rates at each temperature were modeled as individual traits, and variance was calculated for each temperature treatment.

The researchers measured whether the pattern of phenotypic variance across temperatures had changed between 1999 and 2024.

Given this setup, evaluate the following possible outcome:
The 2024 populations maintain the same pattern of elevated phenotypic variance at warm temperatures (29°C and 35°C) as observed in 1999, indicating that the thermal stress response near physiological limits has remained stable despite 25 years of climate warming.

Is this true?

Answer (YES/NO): NO